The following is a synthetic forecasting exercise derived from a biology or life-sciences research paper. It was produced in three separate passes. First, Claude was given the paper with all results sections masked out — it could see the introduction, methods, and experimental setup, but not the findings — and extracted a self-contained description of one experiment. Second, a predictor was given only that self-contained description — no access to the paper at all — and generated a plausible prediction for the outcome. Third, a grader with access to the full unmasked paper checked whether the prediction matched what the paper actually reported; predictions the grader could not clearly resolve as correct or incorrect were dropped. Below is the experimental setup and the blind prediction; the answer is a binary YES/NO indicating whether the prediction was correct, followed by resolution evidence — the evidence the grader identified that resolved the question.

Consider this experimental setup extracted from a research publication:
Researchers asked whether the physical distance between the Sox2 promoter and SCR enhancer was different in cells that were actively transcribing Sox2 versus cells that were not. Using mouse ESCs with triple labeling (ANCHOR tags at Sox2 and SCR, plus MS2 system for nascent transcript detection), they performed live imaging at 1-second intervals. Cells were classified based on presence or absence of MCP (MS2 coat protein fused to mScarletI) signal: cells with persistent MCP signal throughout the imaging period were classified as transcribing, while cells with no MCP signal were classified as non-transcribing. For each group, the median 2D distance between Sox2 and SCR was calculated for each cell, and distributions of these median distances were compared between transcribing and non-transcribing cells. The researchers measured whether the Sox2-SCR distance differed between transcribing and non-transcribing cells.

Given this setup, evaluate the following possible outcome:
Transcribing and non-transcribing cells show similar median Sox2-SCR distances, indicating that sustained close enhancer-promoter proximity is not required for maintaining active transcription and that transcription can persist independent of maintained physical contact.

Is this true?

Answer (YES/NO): YES